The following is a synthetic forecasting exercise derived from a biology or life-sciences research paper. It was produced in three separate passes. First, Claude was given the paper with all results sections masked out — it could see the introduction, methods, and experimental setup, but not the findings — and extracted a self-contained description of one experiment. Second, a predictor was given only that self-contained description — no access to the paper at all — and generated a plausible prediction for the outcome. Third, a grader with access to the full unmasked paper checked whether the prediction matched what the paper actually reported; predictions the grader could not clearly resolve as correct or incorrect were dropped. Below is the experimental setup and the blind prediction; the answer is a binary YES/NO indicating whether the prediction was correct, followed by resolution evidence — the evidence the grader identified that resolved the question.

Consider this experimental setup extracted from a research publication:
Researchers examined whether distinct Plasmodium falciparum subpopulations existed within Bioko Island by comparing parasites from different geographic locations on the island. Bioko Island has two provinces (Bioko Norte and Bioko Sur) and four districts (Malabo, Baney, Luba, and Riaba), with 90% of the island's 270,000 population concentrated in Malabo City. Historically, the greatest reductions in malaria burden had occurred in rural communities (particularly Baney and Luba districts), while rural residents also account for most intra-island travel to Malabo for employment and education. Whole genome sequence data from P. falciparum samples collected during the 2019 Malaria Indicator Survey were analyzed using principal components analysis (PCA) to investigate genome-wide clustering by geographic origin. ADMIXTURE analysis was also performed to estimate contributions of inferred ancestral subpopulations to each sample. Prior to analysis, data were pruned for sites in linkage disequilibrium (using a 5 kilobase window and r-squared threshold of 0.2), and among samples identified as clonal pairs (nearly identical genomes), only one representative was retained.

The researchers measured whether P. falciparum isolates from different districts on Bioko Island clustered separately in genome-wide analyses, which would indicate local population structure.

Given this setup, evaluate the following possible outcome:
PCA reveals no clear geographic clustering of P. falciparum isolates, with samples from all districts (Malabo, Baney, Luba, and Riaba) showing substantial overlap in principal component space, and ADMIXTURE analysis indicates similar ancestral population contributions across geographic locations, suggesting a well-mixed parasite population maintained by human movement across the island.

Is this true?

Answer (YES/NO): NO